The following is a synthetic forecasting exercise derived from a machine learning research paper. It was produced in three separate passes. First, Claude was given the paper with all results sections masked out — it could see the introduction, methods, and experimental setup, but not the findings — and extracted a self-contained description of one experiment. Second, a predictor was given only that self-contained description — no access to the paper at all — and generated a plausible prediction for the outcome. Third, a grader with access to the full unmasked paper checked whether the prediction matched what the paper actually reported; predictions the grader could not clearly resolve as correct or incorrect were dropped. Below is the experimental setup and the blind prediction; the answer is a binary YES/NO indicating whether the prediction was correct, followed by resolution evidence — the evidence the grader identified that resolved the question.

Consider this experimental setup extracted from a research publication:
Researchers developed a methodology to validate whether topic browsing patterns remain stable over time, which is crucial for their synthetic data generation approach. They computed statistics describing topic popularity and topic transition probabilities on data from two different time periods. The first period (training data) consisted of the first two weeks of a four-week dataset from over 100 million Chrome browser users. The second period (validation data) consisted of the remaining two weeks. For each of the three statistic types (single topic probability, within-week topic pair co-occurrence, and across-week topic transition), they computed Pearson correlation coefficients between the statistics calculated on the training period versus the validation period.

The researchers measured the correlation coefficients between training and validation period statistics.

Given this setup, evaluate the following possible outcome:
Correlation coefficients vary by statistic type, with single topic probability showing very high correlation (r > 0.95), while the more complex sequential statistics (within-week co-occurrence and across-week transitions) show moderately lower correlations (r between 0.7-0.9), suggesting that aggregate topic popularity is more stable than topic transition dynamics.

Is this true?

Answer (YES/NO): NO